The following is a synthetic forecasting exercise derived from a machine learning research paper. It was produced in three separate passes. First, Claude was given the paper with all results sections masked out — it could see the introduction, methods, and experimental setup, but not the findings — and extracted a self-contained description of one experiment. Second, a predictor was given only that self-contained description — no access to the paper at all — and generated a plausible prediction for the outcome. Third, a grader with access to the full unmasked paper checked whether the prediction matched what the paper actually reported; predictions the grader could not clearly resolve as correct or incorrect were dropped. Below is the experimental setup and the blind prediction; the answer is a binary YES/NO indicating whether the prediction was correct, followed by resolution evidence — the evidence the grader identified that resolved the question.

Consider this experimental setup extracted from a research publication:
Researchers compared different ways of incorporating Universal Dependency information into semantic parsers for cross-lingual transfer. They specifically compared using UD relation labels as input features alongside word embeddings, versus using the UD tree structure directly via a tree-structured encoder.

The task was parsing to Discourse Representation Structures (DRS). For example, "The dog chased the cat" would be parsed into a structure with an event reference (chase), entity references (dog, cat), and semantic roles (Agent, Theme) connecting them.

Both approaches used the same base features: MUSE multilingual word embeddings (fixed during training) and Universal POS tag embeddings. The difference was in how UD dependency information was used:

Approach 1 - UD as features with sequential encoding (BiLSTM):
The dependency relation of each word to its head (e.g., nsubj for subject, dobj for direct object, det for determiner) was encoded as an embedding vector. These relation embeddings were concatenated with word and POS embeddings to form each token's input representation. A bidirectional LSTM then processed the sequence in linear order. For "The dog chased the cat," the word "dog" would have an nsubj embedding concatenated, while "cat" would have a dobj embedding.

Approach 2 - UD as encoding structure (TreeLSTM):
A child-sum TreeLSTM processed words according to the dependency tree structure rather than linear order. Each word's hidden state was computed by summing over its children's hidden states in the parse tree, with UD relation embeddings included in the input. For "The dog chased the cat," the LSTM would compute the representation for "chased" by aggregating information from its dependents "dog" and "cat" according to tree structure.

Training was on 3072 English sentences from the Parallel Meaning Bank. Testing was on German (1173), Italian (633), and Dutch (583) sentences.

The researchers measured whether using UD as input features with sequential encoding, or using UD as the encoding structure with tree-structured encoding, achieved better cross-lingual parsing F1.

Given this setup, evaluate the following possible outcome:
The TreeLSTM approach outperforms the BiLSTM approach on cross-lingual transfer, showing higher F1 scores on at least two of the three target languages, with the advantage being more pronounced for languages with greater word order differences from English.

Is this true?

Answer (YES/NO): NO